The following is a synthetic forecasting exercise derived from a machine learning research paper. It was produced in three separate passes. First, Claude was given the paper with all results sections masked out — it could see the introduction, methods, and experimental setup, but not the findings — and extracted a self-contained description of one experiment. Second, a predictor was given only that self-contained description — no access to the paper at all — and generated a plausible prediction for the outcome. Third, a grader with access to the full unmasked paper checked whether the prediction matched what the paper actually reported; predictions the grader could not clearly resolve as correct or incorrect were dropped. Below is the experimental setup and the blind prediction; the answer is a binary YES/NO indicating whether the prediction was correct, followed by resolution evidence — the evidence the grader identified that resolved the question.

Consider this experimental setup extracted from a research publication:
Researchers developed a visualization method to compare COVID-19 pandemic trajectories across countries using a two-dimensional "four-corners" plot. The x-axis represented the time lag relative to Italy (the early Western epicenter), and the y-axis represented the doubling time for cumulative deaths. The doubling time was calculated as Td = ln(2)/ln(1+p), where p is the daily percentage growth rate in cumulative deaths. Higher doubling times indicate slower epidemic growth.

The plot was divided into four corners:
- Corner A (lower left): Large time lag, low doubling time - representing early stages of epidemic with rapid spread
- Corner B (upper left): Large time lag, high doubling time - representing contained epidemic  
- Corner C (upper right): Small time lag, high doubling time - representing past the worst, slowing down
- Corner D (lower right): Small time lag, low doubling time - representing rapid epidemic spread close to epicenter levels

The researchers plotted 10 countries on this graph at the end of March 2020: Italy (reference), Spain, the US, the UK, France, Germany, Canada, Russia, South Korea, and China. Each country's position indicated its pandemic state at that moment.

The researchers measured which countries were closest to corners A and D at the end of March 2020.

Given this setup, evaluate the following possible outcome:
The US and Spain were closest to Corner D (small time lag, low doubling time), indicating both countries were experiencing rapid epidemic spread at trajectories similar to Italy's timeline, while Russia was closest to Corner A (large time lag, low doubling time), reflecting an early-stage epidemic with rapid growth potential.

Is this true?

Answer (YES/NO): NO